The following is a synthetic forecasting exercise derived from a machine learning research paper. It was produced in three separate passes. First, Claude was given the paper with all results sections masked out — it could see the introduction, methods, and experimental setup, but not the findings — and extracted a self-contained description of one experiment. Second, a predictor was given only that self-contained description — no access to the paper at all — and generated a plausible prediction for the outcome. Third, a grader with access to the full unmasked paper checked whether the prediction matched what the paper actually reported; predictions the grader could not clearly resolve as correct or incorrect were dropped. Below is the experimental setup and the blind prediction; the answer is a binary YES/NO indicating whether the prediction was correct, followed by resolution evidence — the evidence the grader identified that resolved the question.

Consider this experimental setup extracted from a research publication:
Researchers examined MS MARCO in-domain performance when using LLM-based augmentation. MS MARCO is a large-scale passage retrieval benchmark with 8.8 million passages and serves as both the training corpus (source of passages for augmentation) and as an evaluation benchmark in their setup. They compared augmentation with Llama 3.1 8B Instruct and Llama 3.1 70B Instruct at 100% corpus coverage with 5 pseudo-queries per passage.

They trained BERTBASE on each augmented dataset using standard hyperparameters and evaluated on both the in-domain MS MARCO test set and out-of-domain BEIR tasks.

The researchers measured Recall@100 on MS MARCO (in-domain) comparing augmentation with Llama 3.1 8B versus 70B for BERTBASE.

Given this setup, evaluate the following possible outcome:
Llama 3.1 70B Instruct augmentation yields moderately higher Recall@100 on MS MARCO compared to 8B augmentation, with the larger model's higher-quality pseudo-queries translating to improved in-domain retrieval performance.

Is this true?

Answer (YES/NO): NO